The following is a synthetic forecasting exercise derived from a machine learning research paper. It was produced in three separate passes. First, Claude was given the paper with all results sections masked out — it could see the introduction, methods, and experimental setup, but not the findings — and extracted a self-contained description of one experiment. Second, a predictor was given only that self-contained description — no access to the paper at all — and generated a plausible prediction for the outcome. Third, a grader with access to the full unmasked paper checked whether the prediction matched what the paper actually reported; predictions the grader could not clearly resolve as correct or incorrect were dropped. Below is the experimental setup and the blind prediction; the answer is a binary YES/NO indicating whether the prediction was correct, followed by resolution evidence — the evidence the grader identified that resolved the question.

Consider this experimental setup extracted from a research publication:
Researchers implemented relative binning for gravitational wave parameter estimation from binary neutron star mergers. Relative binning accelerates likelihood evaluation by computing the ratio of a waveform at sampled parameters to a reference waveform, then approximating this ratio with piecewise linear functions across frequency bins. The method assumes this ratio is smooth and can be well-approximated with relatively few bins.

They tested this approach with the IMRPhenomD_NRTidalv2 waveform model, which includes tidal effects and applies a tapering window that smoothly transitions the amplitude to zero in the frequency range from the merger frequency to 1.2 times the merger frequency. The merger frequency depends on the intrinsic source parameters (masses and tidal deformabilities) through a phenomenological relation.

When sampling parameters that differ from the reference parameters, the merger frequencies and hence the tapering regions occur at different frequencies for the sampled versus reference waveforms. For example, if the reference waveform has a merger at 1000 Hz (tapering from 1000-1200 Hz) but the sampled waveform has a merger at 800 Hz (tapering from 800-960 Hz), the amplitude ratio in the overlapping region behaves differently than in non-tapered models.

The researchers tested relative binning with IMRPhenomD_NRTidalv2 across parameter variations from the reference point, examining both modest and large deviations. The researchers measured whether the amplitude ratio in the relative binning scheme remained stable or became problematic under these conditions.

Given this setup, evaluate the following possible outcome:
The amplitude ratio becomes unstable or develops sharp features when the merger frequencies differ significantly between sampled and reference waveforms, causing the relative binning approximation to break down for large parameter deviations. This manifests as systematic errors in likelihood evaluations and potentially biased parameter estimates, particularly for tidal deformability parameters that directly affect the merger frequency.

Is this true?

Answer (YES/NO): NO